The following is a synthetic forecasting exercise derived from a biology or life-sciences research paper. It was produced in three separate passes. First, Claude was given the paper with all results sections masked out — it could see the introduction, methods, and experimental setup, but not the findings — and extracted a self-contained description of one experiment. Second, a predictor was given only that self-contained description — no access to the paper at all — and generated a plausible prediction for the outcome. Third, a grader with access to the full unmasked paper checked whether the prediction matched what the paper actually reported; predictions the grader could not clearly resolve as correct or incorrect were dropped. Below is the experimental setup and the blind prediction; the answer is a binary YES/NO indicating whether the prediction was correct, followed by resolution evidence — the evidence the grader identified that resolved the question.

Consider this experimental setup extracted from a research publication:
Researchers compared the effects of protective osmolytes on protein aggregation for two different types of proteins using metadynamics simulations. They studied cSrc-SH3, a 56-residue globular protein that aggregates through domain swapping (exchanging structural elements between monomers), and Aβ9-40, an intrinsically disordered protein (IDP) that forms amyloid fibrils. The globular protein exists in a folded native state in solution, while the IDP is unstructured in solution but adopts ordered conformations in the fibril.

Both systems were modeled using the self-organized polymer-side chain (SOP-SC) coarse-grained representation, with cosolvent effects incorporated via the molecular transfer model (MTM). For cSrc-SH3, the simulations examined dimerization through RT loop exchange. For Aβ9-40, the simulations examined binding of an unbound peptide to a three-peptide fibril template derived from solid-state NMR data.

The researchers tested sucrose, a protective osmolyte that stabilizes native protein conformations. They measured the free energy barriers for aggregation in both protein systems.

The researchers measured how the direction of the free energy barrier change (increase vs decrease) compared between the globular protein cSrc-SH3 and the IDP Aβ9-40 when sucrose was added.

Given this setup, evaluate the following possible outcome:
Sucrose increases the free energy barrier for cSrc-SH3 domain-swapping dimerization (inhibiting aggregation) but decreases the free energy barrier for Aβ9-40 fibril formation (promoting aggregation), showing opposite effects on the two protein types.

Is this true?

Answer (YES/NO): YES